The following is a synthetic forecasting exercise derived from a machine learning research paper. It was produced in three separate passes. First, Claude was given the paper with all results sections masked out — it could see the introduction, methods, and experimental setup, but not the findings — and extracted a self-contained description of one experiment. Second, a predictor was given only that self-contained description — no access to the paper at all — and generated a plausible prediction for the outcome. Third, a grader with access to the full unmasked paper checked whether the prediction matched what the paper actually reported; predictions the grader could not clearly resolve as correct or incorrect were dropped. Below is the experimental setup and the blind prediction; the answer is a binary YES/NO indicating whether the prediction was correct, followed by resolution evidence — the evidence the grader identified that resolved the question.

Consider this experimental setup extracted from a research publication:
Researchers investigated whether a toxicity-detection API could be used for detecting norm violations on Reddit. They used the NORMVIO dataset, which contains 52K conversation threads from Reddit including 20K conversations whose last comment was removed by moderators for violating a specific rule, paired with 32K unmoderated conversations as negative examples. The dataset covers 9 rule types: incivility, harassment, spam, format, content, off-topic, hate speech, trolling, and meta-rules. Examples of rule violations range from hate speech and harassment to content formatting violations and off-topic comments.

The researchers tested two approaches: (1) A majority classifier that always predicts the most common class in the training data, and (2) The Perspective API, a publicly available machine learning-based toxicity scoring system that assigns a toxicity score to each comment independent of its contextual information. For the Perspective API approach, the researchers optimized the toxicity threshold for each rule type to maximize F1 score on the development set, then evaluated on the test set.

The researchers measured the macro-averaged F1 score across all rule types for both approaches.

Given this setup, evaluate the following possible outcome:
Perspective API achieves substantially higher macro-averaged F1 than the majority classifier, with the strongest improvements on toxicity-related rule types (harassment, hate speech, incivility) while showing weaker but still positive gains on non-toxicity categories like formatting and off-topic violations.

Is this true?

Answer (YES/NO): NO